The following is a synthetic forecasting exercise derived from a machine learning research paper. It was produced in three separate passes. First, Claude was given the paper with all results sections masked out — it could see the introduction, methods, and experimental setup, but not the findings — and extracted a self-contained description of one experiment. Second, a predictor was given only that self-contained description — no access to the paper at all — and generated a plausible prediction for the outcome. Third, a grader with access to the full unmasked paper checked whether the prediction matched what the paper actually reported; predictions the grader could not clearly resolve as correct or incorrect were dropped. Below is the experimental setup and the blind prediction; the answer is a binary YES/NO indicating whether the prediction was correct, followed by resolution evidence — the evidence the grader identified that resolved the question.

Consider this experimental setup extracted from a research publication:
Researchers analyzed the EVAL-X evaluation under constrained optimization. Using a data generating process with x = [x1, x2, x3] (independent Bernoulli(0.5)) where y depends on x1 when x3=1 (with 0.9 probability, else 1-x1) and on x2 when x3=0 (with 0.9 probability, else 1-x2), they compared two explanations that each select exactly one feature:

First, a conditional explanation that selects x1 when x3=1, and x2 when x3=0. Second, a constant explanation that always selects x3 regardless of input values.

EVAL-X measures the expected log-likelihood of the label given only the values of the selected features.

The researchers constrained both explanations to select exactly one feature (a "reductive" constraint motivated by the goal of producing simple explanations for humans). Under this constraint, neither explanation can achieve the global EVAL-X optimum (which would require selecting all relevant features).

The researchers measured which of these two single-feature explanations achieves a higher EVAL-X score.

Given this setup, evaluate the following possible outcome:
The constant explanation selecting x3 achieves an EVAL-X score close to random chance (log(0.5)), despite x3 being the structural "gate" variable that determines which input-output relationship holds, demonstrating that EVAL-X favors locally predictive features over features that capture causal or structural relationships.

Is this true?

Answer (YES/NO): YES